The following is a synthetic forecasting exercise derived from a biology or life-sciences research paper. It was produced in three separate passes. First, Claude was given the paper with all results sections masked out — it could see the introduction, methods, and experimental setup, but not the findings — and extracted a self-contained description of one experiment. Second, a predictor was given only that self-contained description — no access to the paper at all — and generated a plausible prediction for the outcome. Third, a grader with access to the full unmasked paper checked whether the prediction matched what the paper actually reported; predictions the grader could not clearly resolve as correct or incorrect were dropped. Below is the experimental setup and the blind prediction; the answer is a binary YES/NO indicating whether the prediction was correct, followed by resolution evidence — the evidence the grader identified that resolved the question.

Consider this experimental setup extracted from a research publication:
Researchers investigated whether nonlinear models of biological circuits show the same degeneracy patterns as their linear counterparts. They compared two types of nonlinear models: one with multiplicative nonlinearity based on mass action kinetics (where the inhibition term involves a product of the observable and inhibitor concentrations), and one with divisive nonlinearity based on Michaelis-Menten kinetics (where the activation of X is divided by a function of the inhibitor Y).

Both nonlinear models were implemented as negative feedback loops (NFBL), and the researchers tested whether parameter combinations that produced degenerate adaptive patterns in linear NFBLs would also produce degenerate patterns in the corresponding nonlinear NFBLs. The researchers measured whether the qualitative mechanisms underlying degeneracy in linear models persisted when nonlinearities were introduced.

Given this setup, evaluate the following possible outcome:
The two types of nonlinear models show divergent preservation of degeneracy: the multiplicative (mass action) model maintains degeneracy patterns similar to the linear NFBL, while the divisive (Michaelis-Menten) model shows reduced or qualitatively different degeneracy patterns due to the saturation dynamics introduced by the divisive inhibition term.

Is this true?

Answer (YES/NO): NO